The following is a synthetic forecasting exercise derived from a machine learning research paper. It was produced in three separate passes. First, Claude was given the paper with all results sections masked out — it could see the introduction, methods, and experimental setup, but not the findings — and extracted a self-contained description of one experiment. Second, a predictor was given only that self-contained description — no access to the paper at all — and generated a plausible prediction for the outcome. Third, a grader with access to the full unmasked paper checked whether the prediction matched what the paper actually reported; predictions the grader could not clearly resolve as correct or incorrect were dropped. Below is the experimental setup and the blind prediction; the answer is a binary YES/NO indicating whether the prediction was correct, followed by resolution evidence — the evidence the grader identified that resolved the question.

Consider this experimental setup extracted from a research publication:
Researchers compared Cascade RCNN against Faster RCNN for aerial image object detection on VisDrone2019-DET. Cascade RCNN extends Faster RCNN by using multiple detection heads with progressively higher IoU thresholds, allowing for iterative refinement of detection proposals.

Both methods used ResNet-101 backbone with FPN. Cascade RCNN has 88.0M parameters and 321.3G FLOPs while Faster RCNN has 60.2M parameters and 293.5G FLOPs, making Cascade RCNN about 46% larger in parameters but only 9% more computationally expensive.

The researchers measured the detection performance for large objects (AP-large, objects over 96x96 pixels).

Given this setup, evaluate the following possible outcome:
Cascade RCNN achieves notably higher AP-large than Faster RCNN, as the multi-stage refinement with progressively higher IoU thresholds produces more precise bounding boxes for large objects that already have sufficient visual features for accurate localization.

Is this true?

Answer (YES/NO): YES